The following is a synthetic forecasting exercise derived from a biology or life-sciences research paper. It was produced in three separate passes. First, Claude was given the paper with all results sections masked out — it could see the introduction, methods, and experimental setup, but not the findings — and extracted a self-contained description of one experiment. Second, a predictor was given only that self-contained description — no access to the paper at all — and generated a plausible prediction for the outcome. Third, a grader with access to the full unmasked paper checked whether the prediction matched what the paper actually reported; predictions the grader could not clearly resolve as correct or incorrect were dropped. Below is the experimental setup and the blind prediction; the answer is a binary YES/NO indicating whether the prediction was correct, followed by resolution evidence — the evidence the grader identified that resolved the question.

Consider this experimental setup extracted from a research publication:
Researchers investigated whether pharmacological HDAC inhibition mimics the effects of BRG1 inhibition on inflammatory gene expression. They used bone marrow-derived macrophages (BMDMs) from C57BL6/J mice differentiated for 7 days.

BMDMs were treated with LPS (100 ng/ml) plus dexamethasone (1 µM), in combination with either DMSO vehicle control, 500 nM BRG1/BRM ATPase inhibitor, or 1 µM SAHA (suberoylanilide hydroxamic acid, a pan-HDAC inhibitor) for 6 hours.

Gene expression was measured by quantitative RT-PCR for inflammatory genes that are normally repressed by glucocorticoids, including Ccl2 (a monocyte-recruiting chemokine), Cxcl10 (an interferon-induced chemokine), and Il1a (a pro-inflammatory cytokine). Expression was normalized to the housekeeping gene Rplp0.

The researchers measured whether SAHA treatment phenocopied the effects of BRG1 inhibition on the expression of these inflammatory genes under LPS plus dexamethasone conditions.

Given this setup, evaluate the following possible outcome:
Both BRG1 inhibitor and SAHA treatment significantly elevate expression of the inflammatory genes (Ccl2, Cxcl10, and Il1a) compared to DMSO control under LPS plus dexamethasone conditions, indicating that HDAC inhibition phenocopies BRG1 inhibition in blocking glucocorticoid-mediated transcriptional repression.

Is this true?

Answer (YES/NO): YES